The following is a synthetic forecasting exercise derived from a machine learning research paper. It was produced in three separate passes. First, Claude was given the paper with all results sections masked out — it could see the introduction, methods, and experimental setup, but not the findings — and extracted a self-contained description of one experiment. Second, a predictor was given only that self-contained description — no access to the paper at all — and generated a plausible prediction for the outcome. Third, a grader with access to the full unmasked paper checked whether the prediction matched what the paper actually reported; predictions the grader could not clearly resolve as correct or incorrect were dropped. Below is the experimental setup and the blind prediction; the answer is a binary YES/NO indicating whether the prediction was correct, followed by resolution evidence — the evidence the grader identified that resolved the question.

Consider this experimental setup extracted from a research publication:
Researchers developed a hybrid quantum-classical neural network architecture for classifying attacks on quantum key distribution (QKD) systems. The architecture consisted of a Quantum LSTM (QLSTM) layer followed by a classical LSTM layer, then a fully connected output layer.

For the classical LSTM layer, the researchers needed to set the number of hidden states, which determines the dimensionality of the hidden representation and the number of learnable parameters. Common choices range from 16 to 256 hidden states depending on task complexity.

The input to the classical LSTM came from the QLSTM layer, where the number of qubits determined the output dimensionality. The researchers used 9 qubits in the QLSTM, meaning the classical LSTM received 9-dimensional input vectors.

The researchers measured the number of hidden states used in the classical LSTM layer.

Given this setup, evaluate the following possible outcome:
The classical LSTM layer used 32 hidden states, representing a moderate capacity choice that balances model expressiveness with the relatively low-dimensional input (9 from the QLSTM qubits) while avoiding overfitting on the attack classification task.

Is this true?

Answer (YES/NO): YES